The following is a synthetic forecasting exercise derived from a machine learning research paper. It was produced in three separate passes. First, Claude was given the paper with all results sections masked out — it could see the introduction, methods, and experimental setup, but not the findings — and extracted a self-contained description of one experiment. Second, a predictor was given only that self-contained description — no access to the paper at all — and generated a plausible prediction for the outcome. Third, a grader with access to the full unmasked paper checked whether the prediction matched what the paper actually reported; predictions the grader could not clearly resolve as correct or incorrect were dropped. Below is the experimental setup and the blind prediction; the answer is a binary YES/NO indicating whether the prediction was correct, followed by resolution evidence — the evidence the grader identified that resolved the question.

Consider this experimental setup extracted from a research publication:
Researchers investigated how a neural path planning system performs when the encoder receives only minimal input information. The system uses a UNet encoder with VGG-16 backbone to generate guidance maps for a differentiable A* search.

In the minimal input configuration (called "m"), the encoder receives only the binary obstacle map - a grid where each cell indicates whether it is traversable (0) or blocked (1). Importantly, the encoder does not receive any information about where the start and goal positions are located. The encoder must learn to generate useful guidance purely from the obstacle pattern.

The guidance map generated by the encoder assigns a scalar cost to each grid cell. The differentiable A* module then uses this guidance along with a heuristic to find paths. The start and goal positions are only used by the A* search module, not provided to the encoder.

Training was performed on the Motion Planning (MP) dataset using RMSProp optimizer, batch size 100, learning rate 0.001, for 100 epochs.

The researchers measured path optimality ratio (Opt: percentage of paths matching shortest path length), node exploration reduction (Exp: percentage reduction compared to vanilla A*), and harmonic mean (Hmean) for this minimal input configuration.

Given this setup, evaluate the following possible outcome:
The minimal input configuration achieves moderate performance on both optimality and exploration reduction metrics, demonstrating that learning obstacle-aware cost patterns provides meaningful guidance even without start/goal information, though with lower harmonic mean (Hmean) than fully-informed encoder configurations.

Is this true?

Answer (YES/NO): YES